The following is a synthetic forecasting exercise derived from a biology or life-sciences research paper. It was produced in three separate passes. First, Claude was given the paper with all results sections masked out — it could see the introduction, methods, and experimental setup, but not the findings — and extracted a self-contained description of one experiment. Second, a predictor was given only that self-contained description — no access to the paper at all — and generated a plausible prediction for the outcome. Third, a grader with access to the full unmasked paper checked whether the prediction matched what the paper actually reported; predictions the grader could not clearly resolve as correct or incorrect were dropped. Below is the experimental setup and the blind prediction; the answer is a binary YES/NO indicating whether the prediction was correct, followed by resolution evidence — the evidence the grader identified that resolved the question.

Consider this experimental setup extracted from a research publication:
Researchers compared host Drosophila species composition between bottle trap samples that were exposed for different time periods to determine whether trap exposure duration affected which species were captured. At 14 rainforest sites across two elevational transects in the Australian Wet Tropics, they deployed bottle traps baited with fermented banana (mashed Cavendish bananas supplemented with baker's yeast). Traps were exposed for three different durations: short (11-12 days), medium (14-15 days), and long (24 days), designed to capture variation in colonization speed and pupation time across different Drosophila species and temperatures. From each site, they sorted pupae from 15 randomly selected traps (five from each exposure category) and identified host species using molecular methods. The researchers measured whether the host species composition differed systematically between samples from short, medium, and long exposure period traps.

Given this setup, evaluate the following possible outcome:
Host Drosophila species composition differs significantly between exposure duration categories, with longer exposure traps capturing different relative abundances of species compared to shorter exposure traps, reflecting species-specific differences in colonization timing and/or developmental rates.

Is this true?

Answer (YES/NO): NO